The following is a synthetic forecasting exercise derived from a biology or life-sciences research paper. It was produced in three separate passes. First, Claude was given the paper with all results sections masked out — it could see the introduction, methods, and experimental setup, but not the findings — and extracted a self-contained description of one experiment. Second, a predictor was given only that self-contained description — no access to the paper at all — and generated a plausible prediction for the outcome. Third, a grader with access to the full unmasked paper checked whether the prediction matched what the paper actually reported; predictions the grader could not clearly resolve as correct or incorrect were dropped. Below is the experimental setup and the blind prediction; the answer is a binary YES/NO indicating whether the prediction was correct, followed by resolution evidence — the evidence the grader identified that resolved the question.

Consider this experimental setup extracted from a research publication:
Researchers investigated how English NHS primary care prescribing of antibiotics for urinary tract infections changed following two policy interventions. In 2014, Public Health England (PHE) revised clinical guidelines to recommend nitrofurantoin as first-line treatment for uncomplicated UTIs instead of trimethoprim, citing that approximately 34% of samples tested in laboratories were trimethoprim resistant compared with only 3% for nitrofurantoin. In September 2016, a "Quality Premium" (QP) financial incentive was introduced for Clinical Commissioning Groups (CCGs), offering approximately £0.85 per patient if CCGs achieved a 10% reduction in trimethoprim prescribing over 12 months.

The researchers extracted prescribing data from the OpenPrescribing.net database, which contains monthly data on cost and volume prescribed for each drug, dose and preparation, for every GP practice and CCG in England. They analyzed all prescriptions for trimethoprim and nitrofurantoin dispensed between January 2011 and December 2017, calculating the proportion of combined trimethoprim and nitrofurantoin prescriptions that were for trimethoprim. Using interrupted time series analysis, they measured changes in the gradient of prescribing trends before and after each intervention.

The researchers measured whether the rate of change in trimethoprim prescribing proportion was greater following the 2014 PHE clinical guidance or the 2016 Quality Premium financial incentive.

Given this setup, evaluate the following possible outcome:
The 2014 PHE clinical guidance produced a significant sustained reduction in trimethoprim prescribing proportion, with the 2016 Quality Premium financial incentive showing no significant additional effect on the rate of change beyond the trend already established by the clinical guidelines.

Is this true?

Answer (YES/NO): NO